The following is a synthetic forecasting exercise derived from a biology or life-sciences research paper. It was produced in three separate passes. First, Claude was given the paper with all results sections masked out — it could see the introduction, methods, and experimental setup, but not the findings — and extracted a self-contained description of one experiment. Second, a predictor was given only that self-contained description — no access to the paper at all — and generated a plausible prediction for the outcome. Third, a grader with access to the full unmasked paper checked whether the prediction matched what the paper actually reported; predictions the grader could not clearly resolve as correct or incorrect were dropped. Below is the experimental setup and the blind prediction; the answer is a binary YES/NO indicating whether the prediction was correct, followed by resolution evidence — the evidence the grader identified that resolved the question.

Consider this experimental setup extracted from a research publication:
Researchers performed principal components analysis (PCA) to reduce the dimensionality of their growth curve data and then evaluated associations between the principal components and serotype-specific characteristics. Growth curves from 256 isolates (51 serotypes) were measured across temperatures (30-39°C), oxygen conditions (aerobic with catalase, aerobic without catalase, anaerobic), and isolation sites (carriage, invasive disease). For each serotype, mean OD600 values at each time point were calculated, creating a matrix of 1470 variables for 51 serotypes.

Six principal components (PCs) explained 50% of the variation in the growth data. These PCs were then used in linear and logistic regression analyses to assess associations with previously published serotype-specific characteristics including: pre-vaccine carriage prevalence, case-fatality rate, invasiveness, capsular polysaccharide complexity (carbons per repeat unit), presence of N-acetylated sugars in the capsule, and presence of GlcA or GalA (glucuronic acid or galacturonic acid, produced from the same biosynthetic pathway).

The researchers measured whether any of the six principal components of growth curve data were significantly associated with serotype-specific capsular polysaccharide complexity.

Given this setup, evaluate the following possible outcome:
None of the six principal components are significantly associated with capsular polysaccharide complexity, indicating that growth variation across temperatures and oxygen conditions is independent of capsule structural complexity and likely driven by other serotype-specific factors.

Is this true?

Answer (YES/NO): YES